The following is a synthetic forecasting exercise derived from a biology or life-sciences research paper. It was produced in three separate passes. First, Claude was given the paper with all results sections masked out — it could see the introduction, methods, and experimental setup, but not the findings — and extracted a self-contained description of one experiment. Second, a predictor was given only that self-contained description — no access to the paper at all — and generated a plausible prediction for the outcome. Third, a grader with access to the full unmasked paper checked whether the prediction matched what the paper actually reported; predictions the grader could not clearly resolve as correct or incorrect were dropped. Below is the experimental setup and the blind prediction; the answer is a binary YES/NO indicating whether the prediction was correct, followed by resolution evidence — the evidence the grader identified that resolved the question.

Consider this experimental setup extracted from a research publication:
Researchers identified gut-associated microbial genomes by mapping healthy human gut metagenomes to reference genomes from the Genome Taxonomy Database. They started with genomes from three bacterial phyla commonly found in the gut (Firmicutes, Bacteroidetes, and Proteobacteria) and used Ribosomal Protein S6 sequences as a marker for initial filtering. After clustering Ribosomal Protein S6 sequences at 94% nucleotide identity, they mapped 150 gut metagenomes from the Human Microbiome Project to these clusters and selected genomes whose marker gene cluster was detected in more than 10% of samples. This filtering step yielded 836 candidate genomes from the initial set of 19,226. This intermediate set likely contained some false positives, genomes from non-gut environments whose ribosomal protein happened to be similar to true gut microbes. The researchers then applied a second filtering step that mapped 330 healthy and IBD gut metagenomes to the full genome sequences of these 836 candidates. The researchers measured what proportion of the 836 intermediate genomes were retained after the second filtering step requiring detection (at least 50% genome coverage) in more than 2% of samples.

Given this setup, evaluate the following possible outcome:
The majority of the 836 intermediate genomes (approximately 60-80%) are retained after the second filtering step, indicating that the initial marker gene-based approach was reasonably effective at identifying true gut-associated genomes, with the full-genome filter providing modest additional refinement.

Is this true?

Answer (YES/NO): NO